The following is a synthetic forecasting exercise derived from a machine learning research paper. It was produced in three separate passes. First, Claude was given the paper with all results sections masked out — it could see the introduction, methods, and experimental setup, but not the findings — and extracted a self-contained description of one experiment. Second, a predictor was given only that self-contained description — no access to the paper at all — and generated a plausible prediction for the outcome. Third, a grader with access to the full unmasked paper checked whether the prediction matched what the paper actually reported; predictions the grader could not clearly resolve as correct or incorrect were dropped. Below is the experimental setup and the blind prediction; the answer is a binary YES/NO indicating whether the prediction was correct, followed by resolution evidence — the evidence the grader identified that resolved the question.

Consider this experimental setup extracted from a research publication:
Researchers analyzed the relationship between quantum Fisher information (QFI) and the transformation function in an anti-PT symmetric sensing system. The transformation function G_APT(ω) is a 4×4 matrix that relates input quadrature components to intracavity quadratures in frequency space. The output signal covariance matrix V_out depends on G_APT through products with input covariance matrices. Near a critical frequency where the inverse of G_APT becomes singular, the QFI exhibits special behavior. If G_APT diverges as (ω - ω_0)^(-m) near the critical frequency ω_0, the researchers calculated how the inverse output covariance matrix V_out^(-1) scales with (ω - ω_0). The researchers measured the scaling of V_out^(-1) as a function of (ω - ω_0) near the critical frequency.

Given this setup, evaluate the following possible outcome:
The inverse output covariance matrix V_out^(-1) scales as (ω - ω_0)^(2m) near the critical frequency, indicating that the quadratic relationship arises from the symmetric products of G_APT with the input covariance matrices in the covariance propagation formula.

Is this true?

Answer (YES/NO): YES